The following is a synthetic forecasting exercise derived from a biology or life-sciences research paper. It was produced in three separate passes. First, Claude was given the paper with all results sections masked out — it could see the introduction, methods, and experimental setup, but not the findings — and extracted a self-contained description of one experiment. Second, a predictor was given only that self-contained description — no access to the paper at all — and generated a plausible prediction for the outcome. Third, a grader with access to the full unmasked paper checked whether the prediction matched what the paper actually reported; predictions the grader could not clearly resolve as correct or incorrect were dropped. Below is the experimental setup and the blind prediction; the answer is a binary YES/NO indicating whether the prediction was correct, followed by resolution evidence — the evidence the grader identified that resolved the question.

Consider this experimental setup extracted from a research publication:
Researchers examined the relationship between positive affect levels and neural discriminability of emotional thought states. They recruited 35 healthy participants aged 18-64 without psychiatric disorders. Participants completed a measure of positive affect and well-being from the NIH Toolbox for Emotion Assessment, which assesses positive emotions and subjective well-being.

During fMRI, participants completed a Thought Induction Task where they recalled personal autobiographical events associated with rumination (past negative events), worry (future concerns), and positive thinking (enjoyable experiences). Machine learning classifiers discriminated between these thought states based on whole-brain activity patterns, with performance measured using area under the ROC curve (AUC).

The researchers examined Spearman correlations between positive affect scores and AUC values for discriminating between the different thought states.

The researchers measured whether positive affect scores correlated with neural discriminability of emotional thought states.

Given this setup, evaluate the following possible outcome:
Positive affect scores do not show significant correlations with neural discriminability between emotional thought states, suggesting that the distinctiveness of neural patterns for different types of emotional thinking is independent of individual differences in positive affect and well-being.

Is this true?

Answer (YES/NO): NO